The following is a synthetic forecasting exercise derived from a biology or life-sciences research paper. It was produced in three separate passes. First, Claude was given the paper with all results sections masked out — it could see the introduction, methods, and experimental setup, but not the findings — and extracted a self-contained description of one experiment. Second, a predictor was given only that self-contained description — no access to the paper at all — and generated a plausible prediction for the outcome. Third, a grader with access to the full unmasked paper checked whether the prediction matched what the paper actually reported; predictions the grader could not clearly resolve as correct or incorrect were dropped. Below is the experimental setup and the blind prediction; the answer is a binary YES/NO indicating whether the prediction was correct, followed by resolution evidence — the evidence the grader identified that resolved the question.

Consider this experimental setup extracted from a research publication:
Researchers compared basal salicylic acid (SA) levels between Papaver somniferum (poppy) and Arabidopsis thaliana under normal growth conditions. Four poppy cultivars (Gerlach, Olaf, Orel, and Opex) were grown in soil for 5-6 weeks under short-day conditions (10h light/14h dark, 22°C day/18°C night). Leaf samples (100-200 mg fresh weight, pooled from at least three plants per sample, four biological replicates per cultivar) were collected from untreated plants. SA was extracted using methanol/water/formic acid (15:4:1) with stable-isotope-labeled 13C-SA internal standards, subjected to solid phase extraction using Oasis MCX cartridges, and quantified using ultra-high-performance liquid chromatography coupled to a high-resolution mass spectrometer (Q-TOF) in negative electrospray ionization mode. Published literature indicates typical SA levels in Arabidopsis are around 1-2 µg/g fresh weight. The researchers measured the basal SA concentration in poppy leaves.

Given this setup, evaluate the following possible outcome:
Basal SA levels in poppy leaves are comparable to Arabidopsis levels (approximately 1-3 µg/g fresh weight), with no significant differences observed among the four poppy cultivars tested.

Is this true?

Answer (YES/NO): NO